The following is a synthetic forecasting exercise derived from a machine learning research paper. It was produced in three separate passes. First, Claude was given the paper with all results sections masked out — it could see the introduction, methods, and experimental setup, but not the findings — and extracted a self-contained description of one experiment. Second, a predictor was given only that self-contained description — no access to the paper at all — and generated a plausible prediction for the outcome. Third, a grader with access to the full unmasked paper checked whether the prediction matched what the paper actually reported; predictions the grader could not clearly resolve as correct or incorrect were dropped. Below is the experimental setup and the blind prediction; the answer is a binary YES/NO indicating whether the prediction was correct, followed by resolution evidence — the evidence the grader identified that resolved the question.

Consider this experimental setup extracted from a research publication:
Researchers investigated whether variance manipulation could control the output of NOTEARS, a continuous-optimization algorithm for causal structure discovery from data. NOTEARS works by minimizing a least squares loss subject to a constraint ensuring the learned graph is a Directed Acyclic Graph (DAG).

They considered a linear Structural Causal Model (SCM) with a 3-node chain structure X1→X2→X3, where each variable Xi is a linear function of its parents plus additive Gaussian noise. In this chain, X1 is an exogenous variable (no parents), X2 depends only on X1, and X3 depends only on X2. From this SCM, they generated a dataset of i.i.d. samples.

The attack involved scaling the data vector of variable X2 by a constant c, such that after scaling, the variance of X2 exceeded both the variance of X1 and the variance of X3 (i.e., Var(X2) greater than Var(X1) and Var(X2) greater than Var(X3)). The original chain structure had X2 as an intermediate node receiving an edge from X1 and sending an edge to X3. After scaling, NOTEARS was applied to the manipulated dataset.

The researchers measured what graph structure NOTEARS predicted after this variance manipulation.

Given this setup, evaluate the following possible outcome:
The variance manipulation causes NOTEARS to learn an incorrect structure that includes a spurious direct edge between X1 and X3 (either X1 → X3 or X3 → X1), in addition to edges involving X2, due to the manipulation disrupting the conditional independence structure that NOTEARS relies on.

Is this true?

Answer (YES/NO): YES